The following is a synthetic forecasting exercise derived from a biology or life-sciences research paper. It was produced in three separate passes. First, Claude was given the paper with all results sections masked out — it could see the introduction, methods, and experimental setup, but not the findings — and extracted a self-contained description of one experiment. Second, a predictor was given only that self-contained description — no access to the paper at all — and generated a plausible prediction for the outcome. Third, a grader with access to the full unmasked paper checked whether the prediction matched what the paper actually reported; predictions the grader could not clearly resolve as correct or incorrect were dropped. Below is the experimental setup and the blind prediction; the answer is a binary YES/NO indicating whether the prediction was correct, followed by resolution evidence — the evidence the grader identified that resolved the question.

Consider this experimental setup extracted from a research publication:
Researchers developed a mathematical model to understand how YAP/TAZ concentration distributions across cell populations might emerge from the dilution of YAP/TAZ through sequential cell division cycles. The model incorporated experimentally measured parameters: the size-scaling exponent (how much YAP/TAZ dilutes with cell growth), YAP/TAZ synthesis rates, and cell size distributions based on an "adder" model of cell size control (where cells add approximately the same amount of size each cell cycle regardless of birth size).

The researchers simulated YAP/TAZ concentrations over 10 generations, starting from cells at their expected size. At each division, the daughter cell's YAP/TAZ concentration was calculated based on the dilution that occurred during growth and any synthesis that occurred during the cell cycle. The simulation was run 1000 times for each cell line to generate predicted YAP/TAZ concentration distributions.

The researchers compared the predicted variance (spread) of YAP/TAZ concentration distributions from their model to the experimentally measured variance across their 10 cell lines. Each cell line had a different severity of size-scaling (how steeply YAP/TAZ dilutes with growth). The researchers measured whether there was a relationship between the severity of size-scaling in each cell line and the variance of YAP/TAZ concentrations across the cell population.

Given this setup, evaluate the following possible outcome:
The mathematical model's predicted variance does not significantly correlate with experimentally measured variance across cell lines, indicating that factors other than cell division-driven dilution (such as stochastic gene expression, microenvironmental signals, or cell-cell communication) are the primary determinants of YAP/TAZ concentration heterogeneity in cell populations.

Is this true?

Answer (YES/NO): NO